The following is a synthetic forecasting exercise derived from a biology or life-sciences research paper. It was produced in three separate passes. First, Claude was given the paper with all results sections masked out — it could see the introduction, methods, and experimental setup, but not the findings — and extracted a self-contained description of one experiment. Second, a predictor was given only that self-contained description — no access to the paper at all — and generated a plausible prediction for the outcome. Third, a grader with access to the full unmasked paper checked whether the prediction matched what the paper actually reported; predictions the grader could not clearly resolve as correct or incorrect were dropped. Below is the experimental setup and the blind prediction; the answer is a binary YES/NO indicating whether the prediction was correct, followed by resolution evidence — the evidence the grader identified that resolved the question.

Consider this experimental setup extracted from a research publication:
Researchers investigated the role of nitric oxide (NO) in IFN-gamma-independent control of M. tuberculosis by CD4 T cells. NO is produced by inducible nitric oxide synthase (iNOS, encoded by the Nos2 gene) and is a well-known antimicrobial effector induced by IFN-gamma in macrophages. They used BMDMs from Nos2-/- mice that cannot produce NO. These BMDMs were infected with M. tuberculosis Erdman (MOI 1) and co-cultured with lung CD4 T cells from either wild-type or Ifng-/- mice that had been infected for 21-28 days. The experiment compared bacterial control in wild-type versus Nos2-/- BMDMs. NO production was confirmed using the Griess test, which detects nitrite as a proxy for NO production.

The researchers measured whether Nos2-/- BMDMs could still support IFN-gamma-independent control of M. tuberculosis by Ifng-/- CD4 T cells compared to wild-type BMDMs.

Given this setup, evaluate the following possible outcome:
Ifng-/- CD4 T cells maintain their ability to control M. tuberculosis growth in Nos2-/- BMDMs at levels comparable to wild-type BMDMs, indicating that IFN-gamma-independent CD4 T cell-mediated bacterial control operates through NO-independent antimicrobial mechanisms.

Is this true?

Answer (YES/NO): YES